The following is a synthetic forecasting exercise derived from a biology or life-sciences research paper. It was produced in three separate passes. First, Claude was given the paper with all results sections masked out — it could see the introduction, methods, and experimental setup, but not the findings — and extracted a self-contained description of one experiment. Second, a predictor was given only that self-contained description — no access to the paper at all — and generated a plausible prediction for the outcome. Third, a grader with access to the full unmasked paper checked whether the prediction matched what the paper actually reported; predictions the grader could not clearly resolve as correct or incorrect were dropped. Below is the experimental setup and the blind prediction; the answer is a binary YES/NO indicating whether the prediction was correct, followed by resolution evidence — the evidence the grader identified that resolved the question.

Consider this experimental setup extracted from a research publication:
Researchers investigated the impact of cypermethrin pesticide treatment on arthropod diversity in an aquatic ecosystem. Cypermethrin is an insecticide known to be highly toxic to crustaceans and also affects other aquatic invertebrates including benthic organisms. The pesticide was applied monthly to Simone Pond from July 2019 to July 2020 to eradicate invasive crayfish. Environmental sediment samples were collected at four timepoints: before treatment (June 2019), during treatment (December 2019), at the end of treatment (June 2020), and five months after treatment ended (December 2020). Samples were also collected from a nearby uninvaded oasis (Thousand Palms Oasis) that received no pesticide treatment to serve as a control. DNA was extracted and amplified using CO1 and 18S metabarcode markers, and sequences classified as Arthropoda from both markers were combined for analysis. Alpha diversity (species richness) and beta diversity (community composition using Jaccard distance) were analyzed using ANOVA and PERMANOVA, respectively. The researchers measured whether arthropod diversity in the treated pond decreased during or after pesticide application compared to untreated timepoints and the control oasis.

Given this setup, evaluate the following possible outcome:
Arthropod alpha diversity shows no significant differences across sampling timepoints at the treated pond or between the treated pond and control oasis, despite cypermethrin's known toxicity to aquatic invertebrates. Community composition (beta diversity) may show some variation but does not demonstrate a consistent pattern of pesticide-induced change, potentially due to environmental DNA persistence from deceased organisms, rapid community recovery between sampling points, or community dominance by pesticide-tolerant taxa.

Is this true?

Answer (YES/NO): NO